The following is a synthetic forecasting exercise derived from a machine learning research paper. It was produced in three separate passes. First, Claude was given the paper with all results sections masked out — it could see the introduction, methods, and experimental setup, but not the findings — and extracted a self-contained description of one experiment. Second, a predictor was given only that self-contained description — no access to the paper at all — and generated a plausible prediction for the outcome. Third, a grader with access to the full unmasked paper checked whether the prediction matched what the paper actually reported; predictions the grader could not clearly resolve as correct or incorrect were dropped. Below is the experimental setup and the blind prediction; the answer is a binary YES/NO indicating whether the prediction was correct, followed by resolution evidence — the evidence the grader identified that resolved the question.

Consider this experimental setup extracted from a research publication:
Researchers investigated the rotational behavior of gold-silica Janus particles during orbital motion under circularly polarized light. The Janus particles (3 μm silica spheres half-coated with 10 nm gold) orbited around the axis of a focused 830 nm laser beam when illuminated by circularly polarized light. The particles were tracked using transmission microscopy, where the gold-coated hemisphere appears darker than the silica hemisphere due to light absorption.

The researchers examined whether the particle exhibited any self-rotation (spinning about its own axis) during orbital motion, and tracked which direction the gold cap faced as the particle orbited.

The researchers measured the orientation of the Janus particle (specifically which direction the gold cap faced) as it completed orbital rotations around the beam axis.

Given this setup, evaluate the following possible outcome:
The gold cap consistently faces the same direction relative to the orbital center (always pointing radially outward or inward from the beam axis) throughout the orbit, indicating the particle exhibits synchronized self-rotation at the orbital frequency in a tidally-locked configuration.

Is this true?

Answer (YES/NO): YES